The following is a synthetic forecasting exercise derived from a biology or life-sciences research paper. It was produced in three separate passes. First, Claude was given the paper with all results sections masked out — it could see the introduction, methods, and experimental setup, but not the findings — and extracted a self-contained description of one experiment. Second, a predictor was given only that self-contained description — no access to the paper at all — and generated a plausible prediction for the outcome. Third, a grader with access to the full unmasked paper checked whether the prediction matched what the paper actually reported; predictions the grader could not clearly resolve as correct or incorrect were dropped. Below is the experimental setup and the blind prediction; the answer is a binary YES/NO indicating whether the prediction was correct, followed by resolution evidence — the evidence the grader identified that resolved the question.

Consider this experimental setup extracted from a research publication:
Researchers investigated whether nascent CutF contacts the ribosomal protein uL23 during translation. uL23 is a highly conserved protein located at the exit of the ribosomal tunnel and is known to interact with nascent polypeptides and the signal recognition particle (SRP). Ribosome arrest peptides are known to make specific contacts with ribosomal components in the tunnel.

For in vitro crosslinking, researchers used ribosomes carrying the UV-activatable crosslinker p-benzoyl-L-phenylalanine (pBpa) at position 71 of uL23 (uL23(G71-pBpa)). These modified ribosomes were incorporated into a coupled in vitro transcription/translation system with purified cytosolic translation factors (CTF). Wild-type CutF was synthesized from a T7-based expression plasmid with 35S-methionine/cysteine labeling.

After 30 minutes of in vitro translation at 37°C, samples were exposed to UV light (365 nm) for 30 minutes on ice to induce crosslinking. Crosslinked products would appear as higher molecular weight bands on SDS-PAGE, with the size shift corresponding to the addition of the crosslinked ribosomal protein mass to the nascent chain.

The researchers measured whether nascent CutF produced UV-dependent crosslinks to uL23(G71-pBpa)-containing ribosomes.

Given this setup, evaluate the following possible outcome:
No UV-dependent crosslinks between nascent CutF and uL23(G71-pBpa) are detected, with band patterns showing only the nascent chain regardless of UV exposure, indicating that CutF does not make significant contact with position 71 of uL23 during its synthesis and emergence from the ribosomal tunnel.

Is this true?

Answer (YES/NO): NO